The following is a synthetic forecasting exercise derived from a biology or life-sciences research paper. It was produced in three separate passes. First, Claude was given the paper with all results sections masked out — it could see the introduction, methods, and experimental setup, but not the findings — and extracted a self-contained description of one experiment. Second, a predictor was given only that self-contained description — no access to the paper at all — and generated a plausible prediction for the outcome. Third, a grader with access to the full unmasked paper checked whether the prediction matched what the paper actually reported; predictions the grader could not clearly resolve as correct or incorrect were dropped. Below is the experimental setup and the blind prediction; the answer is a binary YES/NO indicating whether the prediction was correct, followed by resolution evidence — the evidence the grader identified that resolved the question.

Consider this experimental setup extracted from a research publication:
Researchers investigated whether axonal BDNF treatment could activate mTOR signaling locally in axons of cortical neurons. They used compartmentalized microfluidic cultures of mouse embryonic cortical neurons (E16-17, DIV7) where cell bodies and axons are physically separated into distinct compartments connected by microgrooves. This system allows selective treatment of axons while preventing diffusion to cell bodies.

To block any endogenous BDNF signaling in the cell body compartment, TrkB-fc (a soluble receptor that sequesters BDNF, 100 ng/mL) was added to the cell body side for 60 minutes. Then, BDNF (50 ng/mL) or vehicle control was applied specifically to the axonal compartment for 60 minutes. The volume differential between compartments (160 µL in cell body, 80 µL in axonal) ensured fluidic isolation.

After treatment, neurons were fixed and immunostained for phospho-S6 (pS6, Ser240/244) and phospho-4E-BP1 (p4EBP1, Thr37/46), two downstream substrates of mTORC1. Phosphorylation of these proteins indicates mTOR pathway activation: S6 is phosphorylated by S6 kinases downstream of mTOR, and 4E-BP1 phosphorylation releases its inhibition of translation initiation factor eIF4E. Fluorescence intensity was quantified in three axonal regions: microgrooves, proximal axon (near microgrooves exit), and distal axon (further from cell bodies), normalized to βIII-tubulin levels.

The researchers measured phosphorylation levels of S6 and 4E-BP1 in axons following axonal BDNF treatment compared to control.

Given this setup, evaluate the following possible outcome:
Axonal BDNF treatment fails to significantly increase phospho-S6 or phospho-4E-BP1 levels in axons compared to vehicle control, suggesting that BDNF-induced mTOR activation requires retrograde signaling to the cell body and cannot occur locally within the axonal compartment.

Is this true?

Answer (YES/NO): NO